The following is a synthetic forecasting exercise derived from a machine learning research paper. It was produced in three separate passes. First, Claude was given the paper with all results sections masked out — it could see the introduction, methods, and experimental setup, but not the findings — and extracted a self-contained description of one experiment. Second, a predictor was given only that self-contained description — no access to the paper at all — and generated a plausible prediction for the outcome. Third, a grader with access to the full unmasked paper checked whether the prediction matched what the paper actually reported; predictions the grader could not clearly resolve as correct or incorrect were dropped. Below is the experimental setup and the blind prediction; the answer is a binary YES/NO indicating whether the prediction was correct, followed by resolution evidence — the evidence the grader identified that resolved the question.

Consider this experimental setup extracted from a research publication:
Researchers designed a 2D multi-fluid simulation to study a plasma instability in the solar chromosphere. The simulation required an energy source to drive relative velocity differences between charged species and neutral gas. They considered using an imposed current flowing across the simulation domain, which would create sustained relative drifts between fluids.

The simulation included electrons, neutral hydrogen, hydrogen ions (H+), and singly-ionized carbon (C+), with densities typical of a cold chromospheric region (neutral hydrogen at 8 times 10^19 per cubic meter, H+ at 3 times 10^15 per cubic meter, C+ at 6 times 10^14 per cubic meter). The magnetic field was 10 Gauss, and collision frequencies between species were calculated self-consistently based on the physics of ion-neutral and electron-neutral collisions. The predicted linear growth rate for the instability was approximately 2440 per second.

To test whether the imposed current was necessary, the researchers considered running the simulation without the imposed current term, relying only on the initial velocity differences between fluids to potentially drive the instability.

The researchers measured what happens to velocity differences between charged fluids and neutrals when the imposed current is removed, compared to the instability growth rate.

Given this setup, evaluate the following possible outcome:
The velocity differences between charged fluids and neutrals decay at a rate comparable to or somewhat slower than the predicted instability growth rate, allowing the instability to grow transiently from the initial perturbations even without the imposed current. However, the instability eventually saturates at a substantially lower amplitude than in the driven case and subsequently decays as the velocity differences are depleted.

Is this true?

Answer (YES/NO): NO